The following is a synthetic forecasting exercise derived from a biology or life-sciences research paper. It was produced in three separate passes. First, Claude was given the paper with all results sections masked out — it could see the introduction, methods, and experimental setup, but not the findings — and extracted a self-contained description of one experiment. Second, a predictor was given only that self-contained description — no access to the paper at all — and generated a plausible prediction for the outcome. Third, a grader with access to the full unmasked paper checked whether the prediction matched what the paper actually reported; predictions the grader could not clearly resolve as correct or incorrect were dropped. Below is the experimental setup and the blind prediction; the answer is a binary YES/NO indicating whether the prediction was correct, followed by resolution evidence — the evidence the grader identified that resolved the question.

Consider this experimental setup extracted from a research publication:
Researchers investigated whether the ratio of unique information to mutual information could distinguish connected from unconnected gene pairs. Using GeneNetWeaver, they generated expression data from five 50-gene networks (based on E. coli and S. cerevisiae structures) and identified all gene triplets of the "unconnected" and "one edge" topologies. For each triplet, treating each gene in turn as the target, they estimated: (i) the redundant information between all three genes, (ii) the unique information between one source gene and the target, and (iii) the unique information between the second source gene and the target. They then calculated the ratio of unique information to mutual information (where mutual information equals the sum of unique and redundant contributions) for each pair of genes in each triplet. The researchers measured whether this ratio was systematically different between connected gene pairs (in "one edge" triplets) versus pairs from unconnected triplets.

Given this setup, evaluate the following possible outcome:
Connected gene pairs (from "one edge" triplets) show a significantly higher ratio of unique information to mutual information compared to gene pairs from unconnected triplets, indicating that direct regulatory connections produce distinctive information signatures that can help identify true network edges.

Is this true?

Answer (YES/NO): YES